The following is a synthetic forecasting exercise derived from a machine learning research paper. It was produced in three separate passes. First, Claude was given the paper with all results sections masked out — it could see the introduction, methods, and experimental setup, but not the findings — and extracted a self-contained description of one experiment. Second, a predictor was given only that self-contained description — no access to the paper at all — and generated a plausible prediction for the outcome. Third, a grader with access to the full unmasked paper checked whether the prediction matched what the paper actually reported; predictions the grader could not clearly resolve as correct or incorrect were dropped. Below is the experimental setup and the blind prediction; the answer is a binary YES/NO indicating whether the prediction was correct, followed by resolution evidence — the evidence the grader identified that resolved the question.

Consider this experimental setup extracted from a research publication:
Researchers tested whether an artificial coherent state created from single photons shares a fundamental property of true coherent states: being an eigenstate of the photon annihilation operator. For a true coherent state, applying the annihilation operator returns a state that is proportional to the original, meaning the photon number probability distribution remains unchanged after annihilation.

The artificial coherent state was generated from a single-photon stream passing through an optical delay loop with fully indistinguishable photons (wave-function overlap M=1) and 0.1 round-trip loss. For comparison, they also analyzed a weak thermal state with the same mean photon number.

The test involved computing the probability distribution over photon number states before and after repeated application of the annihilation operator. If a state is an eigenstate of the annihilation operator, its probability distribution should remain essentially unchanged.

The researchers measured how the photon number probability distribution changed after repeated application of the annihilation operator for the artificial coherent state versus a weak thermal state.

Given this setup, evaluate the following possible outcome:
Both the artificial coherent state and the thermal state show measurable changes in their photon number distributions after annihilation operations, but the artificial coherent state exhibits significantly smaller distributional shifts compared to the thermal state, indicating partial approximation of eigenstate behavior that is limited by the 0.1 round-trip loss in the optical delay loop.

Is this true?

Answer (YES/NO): NO